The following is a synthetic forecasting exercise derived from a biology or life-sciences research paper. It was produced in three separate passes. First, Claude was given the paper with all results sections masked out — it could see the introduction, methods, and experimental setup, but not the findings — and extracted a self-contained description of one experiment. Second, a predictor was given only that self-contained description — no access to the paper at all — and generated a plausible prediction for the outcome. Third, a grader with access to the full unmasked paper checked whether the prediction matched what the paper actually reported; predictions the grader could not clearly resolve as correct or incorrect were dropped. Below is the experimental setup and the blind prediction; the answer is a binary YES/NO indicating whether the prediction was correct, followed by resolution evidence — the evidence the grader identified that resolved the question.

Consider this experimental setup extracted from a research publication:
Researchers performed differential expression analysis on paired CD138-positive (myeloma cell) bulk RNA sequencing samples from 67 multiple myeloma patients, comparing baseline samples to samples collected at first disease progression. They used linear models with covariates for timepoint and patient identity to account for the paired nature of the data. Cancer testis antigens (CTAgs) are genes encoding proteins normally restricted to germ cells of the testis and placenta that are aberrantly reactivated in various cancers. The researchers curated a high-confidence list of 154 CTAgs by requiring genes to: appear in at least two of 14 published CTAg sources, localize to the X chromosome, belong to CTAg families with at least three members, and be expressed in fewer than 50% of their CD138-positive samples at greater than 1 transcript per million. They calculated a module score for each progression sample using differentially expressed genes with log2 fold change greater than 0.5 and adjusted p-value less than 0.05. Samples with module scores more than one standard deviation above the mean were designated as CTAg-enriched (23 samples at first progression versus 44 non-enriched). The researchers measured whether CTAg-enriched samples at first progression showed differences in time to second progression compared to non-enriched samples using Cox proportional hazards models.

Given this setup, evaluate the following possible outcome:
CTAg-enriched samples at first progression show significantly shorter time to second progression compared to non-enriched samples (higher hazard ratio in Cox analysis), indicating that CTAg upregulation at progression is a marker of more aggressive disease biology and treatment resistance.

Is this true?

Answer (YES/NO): YES